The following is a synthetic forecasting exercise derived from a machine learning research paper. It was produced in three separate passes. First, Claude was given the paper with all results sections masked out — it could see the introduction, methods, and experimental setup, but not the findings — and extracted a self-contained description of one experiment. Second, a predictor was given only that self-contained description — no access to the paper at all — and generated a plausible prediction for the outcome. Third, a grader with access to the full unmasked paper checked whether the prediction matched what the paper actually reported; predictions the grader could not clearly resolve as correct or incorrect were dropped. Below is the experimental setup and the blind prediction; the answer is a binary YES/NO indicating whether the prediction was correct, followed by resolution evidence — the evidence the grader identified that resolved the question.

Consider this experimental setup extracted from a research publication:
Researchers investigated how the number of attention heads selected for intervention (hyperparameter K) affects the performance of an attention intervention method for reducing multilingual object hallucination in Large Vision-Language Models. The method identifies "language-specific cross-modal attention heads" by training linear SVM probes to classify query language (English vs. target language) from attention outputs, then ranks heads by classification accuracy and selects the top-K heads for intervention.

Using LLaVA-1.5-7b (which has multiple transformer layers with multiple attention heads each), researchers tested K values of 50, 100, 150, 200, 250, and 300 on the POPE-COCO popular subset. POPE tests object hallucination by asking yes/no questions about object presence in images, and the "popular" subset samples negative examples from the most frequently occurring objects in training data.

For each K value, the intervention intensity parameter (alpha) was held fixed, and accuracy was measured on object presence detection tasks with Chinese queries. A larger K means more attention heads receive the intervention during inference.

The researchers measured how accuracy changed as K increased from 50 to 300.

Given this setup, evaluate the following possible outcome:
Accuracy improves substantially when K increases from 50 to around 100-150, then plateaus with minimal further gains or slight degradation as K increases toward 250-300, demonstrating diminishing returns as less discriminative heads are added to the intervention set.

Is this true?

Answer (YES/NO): NO